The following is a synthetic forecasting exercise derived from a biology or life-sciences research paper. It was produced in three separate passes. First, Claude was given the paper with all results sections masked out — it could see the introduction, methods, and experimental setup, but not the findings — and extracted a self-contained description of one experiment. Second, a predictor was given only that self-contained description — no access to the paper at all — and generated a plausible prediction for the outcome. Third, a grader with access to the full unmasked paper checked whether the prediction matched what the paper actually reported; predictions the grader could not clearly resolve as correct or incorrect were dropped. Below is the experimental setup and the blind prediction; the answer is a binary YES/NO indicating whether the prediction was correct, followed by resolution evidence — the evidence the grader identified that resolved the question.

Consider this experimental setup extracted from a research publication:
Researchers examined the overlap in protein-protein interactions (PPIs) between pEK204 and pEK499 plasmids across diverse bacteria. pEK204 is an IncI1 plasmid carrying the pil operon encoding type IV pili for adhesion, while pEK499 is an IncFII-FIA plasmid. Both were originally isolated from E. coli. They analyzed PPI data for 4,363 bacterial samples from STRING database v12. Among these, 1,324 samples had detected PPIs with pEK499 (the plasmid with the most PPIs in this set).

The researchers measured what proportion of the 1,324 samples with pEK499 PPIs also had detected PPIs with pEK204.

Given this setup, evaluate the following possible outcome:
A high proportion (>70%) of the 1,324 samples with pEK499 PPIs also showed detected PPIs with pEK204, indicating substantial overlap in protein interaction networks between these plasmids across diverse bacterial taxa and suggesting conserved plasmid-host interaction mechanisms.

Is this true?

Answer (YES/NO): YES